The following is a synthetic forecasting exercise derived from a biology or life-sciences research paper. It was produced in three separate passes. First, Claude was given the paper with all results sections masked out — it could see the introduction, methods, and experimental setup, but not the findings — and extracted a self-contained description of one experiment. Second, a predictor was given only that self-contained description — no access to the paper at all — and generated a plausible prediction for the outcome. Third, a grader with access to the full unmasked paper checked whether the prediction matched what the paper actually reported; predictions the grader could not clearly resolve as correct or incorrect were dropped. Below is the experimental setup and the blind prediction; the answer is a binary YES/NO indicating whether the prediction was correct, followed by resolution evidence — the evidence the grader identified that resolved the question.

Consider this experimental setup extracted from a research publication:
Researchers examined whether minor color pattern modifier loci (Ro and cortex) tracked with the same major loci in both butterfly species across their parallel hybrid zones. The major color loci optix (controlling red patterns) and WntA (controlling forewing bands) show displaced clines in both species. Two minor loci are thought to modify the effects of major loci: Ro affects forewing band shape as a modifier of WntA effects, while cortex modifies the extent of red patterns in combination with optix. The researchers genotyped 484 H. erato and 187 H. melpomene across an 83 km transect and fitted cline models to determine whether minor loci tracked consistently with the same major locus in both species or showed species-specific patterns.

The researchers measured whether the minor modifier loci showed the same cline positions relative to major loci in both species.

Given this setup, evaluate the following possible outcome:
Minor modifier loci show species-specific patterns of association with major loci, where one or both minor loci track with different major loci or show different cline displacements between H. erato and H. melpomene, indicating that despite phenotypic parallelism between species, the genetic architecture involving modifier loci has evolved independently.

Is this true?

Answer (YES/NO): YES